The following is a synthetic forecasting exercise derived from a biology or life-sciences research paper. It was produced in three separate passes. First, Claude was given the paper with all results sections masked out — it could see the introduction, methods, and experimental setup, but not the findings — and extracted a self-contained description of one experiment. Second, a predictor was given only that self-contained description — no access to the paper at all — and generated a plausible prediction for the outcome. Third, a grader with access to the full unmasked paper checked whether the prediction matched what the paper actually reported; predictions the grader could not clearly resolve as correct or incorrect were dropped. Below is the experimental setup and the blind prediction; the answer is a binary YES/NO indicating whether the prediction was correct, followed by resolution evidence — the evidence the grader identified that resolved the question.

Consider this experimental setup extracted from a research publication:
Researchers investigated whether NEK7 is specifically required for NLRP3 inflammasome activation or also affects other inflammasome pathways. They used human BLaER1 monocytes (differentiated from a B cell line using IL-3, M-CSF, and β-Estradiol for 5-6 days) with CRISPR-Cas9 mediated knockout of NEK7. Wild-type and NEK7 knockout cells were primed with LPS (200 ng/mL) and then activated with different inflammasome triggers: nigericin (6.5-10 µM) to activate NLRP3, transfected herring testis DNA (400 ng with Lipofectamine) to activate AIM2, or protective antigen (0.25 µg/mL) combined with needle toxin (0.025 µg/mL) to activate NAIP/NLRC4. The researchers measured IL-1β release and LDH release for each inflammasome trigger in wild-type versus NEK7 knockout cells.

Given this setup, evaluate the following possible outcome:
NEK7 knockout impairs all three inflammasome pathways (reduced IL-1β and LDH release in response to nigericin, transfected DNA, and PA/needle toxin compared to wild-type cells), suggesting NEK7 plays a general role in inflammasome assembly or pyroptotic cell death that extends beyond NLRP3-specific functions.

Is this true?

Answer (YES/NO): NO